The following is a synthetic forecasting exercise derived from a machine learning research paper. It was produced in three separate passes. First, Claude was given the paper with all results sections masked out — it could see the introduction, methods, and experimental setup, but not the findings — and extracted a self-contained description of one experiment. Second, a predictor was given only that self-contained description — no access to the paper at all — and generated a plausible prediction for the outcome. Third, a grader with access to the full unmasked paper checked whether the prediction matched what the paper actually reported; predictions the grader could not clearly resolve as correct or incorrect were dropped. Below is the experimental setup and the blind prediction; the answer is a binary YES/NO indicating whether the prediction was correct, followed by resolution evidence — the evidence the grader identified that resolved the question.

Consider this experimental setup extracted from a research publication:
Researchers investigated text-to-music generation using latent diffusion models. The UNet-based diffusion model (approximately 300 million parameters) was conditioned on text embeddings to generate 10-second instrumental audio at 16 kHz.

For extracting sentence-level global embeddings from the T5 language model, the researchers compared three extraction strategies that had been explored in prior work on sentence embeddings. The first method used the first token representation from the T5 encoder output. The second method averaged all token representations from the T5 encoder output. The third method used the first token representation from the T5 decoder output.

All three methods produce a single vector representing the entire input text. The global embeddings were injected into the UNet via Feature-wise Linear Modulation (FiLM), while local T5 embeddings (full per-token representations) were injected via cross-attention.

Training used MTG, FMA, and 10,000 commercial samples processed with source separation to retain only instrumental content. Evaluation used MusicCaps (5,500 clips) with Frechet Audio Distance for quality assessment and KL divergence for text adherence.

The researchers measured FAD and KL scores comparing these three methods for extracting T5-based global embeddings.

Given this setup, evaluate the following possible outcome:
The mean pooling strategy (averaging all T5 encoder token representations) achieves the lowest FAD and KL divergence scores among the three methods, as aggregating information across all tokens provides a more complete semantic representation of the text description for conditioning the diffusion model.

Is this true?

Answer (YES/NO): YES